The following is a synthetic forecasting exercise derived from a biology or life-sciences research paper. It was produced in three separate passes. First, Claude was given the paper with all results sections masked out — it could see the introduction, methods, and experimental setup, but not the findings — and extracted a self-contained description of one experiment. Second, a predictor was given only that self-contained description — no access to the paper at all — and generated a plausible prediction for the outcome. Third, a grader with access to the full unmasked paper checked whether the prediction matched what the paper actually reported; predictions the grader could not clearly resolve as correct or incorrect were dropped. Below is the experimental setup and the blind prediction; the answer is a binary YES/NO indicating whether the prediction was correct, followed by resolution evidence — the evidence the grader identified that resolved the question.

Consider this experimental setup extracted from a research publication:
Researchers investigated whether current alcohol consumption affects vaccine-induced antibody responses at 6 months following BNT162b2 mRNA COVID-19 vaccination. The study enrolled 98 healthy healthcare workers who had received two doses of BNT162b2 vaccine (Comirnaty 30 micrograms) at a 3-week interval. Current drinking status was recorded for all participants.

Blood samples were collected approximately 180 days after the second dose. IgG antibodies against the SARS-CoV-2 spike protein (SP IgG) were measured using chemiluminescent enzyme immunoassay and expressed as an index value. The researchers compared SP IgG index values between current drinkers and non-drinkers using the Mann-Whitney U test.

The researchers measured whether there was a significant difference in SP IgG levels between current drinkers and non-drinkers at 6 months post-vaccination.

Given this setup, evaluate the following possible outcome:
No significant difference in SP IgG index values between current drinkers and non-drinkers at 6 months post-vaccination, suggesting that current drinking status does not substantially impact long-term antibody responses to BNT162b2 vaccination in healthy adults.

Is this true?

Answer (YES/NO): NO